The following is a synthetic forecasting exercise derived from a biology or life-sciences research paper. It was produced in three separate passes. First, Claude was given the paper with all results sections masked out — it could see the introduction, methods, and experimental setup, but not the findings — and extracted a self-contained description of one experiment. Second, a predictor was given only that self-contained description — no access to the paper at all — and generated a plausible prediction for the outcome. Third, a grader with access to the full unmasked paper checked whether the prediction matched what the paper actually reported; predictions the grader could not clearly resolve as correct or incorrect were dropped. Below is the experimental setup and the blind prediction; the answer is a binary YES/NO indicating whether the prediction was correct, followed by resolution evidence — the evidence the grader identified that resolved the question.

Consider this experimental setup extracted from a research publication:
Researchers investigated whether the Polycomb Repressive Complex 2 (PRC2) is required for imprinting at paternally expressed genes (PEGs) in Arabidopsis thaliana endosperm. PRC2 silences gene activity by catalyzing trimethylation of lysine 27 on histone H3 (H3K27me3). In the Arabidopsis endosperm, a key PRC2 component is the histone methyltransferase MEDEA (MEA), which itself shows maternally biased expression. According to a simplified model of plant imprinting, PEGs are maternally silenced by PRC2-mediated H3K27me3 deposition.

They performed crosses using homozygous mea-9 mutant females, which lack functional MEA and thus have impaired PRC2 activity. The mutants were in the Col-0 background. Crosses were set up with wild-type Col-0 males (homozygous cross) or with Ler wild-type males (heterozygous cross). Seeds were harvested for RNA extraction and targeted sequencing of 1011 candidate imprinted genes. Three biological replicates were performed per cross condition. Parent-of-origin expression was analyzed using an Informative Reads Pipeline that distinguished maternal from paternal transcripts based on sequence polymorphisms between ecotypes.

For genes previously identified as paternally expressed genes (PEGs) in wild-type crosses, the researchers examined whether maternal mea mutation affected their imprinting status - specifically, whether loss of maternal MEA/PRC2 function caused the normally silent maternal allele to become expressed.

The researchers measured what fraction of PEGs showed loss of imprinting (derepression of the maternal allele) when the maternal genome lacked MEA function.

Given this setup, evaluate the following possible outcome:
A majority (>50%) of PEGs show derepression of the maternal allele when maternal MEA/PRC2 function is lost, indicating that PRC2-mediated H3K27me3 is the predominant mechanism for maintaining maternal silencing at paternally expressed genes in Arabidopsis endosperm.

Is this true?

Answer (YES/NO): YES